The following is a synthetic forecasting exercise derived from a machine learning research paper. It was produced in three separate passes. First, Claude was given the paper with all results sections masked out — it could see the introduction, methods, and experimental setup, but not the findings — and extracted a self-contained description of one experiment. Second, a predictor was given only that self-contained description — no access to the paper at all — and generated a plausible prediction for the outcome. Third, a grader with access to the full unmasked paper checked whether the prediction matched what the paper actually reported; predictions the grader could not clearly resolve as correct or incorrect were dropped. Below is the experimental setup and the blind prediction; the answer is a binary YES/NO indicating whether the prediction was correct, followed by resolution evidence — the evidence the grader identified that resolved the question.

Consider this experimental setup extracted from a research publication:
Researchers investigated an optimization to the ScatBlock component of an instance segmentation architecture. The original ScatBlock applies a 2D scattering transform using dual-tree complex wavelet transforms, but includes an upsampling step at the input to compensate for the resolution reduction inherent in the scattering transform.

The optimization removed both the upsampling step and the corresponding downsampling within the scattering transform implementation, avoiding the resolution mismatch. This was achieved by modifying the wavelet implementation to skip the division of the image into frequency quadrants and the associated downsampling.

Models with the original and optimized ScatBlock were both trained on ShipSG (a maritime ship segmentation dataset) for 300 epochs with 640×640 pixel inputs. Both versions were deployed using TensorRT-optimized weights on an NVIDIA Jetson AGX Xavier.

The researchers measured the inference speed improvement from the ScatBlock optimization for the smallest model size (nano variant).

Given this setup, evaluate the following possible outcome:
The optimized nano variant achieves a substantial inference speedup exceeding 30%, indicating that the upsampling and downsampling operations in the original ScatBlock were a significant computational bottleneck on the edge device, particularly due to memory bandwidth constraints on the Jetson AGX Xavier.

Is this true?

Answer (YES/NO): YES